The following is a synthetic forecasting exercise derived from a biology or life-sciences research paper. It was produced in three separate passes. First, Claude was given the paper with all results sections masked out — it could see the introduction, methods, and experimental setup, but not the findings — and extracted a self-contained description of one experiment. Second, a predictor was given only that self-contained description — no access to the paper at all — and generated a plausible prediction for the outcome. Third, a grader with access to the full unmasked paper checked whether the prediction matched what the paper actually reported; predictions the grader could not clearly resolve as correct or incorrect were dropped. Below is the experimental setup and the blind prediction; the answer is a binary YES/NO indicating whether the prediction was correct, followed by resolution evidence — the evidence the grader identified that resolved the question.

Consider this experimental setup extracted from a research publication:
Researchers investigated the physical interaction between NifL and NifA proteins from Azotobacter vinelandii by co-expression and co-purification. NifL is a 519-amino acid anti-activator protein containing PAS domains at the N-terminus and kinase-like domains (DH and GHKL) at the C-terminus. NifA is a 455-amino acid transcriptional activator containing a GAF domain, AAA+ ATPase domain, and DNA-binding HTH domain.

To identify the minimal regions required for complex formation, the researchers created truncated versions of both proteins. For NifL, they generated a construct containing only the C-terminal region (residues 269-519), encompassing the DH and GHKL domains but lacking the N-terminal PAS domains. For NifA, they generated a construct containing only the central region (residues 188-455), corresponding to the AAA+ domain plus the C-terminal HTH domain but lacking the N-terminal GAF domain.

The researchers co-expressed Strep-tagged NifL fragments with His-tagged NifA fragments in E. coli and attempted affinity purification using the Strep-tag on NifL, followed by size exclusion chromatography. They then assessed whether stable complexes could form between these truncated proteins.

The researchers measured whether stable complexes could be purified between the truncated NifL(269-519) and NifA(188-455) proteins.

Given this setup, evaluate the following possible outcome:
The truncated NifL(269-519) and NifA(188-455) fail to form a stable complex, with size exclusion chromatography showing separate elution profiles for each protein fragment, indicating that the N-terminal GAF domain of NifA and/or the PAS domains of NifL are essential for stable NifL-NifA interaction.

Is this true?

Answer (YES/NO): NO